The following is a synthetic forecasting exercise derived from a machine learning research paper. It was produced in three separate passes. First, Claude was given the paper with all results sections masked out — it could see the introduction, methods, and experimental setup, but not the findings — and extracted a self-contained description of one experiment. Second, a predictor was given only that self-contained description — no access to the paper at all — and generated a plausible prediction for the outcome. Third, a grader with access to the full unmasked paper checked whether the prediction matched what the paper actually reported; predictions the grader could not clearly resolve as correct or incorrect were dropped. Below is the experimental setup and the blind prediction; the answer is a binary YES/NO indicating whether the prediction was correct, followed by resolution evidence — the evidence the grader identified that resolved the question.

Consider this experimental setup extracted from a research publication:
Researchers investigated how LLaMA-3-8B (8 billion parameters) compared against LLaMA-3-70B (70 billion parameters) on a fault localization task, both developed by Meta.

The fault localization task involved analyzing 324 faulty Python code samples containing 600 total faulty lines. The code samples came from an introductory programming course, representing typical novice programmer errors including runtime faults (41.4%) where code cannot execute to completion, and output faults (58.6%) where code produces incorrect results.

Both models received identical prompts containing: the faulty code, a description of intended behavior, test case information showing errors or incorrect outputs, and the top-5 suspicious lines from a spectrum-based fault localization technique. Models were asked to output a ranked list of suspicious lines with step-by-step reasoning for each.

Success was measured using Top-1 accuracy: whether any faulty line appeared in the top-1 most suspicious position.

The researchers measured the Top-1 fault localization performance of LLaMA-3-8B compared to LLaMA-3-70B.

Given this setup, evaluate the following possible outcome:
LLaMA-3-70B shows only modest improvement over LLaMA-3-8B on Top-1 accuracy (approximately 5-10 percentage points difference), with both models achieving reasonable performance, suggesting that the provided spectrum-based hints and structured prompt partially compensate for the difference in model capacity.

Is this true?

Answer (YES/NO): NO